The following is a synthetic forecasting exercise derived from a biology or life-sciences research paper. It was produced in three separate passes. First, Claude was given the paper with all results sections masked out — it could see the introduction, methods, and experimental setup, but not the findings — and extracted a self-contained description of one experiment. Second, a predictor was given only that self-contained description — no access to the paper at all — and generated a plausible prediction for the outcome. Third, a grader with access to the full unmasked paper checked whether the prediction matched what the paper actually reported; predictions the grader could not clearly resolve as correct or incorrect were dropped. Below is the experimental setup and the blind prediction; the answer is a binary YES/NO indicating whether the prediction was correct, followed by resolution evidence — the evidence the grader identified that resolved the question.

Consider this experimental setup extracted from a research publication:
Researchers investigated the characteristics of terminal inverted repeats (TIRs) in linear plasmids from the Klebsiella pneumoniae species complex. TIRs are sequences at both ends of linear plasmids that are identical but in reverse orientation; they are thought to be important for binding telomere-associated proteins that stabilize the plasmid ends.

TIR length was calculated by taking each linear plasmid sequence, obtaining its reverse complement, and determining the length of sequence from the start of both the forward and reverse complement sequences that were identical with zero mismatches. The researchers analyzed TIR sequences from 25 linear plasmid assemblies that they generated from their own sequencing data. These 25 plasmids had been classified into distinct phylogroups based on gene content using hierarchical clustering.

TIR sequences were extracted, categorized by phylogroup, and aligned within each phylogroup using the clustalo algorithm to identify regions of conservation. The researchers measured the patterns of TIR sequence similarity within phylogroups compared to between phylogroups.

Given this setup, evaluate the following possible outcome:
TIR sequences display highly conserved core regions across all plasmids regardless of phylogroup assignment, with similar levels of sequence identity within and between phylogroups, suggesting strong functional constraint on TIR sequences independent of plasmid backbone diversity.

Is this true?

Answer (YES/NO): NO